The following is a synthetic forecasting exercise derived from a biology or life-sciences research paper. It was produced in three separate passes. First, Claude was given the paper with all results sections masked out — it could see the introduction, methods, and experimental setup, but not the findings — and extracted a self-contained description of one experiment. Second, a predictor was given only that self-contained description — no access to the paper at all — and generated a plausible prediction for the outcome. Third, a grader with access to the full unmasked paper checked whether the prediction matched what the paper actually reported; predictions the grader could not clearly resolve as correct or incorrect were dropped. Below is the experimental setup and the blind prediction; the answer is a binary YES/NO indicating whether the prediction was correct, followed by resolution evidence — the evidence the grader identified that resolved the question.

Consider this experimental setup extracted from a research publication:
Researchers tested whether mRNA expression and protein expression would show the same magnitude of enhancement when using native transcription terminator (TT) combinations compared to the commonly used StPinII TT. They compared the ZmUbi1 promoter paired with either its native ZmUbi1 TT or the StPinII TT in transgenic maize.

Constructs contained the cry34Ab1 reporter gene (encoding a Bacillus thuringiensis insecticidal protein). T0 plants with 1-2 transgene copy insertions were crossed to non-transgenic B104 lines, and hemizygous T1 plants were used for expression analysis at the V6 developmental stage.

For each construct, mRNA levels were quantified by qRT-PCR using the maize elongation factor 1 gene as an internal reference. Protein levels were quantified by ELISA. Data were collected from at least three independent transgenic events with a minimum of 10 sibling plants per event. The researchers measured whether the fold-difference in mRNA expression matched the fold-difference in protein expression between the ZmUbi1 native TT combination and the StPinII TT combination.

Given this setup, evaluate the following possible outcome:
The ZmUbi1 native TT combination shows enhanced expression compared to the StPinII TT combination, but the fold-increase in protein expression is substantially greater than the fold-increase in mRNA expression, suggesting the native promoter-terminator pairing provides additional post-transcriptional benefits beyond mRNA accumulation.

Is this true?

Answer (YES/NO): NO